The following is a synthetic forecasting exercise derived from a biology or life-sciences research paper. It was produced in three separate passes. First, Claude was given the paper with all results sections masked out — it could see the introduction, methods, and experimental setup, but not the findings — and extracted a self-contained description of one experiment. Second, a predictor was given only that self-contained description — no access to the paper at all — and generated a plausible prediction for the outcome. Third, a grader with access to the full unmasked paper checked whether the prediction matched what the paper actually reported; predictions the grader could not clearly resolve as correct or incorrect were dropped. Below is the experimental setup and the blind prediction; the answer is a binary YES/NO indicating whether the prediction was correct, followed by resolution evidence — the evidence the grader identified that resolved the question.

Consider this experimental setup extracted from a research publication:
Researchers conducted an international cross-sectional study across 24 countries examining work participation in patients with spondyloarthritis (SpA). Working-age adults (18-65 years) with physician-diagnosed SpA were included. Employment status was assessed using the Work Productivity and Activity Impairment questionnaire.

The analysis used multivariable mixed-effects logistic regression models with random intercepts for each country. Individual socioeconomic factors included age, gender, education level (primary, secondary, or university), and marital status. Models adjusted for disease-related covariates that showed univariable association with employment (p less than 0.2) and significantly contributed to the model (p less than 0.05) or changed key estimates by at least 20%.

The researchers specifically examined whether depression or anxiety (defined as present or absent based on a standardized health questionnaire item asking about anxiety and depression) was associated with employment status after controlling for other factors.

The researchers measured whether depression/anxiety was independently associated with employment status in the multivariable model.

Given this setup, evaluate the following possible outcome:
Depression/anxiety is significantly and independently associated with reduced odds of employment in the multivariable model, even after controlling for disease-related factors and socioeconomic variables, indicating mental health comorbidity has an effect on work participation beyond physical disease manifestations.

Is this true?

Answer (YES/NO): YES